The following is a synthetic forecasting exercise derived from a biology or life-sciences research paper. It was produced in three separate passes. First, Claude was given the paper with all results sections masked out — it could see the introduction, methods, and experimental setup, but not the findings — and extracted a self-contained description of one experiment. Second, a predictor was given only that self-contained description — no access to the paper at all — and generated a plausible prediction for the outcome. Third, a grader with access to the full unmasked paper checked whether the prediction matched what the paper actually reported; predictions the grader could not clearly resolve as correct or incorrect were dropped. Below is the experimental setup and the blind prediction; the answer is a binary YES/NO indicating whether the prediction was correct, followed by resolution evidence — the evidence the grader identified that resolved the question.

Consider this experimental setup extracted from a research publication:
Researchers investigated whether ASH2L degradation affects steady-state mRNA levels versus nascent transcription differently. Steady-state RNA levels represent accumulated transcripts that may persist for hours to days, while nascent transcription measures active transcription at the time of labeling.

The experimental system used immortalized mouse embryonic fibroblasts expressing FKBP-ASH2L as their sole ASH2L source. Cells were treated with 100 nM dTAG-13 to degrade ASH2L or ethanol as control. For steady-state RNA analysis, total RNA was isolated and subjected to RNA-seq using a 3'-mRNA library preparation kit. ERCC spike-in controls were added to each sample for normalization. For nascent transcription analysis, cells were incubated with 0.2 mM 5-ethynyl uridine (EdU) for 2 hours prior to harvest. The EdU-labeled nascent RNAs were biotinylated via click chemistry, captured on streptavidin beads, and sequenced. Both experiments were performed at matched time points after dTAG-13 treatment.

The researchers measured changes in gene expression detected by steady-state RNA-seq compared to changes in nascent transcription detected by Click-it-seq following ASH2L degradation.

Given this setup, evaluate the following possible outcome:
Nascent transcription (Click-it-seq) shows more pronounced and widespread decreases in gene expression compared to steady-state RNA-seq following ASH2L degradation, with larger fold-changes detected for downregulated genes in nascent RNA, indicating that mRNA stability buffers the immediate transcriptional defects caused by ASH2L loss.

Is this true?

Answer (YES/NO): NO